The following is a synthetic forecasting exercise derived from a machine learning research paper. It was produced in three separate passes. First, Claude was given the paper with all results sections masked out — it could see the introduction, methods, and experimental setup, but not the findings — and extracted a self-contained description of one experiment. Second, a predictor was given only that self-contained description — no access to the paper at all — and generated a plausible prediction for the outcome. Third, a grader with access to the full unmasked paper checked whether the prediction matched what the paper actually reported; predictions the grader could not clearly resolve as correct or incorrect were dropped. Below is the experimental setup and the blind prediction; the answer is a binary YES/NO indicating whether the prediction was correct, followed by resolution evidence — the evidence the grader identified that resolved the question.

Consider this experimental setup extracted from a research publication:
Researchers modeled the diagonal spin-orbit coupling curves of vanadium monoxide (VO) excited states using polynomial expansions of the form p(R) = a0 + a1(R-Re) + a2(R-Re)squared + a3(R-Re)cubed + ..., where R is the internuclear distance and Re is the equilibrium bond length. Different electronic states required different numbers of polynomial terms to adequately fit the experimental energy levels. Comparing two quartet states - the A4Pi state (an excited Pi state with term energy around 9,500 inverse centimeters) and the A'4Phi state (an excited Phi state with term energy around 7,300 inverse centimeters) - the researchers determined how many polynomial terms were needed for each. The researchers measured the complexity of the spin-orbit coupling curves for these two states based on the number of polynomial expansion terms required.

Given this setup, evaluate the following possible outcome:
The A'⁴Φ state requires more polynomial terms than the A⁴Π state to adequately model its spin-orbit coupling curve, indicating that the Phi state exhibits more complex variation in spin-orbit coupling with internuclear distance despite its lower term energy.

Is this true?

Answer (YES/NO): YES